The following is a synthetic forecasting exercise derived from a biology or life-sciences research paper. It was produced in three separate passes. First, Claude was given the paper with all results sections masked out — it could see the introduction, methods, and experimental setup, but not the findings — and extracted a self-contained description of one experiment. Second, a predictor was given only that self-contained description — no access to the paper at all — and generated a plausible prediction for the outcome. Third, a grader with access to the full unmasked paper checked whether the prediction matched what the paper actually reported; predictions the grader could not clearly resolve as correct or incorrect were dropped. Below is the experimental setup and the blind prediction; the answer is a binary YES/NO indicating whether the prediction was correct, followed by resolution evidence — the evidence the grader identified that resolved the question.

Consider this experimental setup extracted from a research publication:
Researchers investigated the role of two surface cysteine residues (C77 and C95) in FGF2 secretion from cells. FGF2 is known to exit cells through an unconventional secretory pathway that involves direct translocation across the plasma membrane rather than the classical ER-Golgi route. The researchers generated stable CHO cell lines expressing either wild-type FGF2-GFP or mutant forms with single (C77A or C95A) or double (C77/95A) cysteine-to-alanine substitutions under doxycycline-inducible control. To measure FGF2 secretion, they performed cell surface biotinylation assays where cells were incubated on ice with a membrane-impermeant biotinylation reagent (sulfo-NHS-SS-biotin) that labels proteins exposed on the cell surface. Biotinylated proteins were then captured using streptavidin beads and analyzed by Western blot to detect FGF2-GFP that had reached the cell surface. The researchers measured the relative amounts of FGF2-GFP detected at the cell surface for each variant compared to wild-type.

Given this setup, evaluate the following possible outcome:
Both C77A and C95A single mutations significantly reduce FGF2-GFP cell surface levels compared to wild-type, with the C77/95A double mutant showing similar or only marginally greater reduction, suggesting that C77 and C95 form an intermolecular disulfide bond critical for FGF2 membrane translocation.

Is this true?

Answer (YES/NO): NO